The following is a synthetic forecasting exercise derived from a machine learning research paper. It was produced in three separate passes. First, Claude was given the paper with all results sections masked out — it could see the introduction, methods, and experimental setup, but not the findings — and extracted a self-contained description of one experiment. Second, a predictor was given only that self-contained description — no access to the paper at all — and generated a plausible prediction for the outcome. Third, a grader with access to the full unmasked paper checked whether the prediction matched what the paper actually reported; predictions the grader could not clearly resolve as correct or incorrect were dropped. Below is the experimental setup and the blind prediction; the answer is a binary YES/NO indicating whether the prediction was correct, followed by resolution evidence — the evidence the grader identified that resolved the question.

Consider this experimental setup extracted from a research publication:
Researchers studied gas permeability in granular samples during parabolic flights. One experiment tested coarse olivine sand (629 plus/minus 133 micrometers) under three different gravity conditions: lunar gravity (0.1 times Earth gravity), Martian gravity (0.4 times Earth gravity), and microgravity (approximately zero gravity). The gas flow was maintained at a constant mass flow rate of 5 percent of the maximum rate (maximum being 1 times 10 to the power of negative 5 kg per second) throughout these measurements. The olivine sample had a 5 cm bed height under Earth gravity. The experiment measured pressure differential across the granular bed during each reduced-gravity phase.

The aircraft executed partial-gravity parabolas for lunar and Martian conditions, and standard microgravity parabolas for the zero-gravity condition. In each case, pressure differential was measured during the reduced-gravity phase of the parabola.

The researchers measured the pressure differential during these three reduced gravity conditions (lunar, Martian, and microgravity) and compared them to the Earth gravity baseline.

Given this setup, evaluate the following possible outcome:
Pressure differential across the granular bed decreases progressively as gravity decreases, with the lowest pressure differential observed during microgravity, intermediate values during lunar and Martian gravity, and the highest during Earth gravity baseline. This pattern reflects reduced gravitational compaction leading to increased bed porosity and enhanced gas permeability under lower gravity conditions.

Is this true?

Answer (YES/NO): NO